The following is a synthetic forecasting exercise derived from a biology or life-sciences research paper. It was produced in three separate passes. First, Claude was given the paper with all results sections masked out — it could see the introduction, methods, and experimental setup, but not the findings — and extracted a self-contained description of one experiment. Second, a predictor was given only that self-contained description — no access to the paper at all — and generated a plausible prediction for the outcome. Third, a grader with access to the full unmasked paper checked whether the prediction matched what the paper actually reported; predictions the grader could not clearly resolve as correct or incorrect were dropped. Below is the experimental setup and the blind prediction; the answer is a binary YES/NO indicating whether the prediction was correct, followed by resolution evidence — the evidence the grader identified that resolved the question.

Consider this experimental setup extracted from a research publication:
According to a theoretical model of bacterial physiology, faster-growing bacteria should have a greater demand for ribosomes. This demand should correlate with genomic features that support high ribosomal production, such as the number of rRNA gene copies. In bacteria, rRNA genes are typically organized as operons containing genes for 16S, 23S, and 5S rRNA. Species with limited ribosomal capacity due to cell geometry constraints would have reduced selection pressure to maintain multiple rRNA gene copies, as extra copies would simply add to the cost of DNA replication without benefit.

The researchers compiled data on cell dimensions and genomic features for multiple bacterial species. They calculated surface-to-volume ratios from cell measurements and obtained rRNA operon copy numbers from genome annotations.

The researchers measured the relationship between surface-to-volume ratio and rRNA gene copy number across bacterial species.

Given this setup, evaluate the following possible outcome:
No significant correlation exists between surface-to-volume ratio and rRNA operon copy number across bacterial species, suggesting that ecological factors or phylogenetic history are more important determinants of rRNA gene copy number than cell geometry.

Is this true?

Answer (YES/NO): NO